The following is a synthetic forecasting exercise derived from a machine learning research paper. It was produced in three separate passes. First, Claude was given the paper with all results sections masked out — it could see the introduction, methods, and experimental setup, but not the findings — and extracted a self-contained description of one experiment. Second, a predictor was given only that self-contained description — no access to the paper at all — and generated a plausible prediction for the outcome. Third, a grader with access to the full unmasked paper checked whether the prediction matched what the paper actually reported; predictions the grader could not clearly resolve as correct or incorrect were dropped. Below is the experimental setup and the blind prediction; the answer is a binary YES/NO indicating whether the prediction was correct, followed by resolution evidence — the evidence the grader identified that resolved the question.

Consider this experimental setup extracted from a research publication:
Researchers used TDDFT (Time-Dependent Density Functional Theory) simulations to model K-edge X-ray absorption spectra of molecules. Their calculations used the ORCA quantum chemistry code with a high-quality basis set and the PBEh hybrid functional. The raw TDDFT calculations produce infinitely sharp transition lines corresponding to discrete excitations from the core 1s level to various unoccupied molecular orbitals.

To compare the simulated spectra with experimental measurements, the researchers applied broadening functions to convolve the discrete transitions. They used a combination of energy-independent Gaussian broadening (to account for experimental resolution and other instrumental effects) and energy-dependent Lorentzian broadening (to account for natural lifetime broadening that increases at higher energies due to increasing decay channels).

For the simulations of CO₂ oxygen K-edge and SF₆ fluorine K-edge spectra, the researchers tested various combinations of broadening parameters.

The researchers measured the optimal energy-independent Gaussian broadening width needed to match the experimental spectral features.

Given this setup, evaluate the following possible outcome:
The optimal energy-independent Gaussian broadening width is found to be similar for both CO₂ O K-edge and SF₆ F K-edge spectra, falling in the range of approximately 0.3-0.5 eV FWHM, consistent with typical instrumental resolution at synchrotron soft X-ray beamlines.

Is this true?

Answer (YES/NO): NO